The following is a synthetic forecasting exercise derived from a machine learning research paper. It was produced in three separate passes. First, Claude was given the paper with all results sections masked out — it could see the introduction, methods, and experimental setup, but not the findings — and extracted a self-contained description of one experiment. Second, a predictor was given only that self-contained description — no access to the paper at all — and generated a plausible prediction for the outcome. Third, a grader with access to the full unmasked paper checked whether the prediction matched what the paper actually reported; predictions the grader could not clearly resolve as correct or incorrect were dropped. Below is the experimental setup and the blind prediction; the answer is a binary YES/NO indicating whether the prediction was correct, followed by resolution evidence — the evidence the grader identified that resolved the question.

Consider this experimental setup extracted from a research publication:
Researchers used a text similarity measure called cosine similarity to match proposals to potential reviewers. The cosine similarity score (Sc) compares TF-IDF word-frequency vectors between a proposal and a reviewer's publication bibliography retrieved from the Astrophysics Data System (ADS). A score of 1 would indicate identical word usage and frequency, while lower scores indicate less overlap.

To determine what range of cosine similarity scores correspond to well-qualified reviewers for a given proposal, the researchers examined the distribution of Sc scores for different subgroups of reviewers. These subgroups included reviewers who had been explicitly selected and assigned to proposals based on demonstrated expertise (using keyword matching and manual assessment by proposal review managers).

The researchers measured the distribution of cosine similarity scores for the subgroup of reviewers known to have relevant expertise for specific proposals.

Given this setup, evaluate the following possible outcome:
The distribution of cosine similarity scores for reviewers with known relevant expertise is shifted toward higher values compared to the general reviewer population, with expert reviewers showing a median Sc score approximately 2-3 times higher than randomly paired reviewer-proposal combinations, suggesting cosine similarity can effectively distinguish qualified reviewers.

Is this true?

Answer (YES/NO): YES